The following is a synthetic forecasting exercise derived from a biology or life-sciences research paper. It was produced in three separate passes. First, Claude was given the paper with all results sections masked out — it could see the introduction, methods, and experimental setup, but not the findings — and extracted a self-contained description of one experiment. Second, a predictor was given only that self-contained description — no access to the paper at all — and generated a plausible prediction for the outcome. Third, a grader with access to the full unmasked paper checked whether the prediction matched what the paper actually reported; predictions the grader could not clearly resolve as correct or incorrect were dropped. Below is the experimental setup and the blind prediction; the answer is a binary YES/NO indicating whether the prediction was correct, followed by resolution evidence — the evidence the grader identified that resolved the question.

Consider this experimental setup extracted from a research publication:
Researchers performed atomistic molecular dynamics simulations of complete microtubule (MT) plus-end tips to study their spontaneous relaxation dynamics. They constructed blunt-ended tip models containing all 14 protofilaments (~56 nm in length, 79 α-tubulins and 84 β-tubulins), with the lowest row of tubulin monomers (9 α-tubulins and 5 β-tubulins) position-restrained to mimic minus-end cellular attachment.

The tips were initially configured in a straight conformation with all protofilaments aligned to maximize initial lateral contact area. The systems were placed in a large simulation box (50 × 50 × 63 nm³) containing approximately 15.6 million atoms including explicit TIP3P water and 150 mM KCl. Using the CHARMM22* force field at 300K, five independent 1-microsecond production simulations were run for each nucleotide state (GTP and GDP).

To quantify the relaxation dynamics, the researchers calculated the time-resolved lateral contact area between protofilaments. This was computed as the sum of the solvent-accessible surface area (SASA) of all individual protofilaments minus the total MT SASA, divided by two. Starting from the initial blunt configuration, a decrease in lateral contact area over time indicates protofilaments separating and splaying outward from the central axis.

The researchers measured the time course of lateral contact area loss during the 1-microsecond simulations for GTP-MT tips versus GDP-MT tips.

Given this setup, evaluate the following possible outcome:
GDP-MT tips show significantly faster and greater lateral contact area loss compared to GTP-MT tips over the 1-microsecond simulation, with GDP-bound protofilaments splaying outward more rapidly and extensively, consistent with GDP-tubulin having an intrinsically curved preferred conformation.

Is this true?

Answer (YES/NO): NO